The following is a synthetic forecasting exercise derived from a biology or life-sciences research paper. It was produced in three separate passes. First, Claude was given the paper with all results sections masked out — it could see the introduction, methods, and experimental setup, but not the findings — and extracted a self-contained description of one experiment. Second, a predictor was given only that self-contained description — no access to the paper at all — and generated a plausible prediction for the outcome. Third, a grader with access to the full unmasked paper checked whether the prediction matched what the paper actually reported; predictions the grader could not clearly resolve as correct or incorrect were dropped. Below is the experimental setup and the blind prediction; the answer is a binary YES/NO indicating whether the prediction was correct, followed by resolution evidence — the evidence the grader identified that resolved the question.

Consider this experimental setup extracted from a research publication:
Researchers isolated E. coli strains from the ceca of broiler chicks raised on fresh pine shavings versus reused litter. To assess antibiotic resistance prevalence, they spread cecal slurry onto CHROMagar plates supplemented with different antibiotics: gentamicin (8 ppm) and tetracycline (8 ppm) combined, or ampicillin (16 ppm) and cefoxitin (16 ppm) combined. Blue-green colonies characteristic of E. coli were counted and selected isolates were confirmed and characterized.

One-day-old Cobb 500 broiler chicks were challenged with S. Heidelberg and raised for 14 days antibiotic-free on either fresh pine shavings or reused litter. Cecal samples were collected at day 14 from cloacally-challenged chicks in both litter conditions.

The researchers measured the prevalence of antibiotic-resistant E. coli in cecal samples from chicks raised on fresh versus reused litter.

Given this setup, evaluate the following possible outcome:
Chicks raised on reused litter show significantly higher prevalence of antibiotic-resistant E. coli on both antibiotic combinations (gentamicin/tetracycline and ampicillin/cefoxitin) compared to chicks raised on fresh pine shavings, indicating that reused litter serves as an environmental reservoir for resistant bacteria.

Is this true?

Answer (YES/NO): NO